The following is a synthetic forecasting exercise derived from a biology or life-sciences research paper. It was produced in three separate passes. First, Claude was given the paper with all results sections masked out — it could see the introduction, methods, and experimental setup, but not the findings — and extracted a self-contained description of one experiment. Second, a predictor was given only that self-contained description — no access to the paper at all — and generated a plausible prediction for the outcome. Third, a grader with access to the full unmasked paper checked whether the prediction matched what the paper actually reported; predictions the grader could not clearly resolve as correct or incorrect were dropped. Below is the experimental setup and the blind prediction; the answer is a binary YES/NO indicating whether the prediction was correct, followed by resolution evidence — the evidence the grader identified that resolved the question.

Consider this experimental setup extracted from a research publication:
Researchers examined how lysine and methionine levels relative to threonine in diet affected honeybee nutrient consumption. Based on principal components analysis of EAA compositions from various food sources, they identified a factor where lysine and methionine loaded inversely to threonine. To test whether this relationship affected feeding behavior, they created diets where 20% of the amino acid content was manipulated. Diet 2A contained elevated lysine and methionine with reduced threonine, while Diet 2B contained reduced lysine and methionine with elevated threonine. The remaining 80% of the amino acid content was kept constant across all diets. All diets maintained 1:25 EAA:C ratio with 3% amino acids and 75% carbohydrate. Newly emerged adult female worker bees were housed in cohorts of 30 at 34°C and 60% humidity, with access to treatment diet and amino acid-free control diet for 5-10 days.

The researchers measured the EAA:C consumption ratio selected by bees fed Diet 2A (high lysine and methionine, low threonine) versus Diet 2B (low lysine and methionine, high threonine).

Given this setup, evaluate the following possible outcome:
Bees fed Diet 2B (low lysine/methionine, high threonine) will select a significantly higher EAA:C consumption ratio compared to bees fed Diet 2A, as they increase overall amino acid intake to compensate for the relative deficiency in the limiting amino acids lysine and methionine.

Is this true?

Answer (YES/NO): NO